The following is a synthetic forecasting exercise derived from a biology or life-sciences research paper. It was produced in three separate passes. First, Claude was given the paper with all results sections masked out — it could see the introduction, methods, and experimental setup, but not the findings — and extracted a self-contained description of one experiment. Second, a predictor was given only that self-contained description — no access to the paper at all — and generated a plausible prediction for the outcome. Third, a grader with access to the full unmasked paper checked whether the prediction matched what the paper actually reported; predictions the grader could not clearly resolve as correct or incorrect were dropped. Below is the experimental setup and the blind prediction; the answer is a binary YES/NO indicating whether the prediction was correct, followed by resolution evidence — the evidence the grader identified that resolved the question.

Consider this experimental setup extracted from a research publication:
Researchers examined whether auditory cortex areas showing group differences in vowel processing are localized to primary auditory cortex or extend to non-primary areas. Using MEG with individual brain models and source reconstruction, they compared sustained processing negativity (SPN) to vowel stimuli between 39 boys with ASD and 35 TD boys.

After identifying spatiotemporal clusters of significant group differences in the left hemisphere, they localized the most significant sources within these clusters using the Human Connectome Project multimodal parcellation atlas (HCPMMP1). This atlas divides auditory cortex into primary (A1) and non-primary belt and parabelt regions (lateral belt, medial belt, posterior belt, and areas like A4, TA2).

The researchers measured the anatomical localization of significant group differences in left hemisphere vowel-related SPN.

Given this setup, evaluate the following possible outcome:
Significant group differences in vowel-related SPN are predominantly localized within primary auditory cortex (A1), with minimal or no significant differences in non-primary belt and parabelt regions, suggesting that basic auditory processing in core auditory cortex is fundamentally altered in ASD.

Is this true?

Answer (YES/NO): NO